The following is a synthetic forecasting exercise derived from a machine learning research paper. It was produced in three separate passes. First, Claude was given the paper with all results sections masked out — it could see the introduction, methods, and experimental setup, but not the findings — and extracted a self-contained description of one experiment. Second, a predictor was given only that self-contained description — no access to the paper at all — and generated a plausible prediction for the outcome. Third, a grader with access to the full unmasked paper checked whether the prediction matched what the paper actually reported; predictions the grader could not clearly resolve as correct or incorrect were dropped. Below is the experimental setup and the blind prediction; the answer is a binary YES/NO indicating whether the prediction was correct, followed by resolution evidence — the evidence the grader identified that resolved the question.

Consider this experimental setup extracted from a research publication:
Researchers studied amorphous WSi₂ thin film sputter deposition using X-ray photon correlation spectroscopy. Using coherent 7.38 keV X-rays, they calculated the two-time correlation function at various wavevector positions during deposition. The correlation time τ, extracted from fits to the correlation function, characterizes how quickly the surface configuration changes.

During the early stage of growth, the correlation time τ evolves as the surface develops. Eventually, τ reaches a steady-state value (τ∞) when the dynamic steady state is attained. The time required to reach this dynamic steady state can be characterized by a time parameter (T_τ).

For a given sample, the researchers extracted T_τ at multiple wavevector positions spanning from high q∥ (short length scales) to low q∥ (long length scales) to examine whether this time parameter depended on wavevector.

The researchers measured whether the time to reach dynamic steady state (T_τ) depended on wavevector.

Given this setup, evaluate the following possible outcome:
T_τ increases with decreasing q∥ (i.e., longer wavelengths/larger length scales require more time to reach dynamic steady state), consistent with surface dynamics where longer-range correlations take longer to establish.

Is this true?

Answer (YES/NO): NO